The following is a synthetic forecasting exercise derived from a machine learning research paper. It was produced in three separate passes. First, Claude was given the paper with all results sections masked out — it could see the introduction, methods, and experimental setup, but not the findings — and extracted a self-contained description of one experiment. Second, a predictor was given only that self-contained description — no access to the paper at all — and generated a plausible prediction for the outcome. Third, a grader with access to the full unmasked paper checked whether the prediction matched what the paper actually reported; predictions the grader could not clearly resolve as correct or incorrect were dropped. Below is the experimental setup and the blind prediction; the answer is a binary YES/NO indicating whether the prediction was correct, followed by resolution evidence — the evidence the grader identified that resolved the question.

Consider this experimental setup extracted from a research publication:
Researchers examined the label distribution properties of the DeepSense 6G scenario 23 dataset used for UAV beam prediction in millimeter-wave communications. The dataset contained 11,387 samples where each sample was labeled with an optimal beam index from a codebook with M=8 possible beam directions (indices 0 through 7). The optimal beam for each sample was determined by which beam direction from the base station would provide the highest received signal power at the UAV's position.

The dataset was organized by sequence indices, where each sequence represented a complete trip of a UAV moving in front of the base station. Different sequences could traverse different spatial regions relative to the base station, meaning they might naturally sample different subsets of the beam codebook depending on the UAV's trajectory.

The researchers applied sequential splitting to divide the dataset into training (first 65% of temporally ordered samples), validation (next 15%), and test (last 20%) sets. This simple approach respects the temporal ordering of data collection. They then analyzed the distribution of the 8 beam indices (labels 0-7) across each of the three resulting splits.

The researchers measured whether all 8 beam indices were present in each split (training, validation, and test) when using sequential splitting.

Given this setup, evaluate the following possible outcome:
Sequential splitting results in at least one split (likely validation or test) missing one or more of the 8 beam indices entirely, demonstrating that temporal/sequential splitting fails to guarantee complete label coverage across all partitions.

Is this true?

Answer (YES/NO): YES